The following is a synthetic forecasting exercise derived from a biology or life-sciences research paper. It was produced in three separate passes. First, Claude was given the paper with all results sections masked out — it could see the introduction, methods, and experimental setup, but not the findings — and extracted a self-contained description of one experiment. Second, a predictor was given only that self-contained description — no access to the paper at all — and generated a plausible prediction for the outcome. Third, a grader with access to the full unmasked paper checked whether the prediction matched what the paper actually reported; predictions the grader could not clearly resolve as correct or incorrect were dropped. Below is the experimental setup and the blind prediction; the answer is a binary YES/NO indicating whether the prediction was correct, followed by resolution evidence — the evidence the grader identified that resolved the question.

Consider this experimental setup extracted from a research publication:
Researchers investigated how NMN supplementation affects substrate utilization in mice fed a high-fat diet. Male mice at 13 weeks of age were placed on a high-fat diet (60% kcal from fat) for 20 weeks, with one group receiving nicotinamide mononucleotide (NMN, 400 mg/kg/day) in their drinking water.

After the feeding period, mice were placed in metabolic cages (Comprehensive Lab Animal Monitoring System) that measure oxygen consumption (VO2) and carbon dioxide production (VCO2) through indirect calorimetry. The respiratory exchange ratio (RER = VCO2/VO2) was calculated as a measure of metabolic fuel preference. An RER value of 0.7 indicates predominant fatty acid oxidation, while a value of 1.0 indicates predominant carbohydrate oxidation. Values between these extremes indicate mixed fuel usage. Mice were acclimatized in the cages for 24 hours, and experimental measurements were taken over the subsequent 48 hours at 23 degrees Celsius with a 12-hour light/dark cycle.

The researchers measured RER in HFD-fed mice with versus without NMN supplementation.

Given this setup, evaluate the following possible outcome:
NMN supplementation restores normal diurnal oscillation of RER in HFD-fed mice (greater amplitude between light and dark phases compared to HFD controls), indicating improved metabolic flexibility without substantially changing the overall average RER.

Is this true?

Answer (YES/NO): NO